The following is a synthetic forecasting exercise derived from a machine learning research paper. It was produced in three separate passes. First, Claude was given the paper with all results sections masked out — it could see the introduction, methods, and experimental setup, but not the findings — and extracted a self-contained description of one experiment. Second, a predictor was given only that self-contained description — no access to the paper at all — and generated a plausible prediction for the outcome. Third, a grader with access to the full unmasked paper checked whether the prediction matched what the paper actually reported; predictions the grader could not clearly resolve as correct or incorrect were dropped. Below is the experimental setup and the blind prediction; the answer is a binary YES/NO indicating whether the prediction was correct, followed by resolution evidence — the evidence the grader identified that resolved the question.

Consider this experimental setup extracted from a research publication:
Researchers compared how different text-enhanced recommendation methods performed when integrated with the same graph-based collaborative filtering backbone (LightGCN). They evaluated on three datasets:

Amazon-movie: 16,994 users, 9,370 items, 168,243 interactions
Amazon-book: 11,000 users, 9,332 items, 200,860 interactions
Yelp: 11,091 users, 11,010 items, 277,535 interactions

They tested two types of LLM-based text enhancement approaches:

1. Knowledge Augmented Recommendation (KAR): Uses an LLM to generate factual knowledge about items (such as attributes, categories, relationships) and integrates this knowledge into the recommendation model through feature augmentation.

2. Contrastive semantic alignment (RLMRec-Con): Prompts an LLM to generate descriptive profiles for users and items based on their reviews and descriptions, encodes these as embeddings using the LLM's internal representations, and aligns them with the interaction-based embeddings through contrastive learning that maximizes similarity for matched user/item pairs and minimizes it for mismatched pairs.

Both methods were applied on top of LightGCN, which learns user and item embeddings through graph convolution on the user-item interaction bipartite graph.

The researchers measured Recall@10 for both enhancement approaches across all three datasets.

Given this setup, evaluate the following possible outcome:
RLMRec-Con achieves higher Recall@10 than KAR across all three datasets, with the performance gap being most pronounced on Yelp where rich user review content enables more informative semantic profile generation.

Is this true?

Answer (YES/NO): NO